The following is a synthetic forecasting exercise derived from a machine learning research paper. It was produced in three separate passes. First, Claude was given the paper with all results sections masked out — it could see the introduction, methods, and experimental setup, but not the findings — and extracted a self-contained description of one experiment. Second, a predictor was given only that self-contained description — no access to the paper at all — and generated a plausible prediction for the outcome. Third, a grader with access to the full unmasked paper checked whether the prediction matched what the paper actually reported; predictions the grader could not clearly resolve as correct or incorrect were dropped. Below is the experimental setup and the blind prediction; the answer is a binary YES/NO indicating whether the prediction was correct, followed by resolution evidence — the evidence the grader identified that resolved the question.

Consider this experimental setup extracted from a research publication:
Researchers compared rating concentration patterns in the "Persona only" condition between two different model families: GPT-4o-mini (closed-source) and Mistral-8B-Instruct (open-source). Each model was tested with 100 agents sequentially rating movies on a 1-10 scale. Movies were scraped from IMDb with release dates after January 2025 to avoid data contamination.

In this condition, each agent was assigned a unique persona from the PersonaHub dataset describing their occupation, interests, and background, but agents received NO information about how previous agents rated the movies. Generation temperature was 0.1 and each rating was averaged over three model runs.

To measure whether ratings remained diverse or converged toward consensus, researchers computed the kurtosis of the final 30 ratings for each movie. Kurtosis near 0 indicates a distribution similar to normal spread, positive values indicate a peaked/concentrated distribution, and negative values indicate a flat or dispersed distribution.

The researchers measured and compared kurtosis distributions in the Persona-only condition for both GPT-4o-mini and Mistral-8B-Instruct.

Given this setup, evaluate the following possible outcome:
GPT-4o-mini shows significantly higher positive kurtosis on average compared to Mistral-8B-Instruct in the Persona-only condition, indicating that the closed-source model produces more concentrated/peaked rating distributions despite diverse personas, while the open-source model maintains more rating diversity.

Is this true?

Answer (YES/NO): NO